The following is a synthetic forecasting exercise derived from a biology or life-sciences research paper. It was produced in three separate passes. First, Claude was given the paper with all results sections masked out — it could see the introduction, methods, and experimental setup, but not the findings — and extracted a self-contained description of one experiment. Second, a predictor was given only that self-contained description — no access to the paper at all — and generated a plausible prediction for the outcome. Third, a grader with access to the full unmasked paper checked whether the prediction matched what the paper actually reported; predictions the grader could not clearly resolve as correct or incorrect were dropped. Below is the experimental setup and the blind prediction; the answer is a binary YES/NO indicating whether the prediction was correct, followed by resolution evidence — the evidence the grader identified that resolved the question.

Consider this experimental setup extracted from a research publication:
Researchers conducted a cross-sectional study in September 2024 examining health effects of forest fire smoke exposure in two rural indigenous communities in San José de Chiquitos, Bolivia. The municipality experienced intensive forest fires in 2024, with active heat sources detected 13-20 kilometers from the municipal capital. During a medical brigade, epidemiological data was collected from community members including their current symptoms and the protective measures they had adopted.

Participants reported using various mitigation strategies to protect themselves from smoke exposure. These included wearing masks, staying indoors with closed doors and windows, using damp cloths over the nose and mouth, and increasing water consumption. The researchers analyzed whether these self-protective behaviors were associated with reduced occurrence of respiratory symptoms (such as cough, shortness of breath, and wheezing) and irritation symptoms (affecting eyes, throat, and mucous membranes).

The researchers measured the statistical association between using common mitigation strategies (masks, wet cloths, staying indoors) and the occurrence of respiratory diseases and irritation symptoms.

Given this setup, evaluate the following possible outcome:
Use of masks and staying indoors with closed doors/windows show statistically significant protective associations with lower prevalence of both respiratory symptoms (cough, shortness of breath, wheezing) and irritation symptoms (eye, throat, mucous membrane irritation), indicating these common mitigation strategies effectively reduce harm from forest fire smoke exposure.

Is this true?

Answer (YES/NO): NO